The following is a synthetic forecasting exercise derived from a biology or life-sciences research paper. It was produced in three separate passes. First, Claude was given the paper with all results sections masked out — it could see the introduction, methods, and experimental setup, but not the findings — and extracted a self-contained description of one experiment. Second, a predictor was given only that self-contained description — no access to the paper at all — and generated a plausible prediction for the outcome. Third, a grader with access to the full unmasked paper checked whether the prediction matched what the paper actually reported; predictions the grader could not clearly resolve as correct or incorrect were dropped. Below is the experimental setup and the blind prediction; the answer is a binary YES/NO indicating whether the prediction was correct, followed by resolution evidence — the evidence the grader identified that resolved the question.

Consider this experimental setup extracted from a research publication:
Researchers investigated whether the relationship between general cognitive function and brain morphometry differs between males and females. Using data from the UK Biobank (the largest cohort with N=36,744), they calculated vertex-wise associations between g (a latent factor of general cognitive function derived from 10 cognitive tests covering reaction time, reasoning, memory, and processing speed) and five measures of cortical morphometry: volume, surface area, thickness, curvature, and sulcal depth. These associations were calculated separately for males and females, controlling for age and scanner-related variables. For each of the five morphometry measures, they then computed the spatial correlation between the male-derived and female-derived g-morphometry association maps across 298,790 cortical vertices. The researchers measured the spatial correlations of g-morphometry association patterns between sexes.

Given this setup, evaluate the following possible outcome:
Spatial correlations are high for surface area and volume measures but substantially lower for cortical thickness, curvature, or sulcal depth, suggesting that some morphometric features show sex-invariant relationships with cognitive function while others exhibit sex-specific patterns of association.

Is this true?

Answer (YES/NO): NO